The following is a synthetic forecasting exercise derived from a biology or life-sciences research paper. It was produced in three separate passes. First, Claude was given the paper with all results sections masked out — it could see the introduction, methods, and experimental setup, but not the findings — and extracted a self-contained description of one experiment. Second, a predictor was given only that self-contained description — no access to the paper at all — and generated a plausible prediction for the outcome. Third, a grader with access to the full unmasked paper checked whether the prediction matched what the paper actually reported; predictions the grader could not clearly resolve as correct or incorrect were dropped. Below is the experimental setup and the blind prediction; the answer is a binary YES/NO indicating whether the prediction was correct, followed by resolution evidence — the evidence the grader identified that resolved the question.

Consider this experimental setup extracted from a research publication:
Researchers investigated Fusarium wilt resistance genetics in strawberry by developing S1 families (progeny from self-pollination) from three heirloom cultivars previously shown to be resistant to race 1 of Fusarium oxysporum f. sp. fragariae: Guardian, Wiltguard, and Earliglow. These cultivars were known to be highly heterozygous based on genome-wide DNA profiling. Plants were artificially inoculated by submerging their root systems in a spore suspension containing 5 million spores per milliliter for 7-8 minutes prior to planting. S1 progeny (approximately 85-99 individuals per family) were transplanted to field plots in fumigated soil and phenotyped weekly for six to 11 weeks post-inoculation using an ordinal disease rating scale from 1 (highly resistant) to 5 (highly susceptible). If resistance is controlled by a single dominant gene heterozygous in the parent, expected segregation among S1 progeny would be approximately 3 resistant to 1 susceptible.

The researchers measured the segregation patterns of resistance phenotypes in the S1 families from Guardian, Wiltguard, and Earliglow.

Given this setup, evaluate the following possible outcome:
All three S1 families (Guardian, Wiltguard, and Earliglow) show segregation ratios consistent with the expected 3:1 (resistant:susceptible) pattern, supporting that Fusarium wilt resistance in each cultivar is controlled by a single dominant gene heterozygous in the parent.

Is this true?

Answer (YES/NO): NO